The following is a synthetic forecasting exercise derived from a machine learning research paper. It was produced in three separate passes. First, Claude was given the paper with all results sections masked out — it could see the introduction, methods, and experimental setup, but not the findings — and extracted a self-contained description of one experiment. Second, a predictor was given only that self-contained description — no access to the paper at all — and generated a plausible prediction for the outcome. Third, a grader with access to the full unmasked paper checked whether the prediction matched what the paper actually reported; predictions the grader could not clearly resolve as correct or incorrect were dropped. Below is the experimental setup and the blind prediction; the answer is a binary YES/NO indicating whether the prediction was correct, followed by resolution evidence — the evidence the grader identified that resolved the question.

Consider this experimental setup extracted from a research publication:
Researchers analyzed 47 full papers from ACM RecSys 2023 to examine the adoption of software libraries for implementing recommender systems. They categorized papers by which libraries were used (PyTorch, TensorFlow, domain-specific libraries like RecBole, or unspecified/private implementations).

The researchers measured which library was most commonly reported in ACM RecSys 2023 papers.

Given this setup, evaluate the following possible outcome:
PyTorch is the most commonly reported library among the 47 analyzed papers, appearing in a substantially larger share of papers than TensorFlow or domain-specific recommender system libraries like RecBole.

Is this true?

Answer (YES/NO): YES